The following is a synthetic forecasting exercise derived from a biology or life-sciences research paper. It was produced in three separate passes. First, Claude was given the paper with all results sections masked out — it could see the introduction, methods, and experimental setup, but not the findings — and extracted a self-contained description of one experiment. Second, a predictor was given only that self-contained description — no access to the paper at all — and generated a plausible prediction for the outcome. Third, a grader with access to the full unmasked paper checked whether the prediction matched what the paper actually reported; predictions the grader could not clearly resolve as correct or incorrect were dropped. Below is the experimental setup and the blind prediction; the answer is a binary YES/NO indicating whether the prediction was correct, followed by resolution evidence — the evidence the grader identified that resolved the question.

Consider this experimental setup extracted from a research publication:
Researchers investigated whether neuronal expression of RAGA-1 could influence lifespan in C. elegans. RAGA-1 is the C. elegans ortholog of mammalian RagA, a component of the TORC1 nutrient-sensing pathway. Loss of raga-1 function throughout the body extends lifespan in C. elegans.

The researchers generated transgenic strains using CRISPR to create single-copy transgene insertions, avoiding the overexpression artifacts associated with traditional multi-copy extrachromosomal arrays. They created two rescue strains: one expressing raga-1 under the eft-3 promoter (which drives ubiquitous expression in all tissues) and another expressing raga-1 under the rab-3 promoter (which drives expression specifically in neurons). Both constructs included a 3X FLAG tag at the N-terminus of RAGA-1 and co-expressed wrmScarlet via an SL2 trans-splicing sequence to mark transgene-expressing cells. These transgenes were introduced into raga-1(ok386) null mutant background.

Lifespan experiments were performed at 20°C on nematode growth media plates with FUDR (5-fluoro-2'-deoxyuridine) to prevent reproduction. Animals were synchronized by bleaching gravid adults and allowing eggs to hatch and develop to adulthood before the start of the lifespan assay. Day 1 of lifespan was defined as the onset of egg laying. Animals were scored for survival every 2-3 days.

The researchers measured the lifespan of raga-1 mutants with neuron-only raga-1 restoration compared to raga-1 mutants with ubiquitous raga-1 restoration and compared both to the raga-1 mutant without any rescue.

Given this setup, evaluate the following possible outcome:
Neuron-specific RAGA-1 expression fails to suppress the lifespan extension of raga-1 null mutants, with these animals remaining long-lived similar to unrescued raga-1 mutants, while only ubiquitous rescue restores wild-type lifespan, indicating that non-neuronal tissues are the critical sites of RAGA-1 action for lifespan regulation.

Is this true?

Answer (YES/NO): NO